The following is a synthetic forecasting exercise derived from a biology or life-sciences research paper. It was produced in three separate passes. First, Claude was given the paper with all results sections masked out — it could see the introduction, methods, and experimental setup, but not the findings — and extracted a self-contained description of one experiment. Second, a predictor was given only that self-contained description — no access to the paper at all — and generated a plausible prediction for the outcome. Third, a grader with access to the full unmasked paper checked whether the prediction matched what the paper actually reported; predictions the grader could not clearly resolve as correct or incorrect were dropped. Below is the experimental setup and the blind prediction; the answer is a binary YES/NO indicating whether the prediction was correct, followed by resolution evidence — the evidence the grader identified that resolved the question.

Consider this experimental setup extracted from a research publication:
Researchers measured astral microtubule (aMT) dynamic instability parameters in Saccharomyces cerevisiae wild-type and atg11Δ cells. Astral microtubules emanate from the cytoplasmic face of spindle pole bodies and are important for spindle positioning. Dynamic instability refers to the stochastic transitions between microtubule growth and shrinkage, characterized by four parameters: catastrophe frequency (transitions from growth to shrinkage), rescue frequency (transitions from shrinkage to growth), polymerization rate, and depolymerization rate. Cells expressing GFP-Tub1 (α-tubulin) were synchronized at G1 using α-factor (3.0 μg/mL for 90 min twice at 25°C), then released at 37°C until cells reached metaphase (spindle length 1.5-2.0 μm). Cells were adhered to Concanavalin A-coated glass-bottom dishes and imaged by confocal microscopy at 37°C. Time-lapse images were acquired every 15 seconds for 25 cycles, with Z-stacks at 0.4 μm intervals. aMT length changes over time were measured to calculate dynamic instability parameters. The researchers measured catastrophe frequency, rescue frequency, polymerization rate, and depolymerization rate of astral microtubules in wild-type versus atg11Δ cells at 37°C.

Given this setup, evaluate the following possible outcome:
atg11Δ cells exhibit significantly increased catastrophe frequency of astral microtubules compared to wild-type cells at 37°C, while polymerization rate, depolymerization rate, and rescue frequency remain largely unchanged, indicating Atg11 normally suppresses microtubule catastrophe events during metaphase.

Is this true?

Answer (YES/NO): NO